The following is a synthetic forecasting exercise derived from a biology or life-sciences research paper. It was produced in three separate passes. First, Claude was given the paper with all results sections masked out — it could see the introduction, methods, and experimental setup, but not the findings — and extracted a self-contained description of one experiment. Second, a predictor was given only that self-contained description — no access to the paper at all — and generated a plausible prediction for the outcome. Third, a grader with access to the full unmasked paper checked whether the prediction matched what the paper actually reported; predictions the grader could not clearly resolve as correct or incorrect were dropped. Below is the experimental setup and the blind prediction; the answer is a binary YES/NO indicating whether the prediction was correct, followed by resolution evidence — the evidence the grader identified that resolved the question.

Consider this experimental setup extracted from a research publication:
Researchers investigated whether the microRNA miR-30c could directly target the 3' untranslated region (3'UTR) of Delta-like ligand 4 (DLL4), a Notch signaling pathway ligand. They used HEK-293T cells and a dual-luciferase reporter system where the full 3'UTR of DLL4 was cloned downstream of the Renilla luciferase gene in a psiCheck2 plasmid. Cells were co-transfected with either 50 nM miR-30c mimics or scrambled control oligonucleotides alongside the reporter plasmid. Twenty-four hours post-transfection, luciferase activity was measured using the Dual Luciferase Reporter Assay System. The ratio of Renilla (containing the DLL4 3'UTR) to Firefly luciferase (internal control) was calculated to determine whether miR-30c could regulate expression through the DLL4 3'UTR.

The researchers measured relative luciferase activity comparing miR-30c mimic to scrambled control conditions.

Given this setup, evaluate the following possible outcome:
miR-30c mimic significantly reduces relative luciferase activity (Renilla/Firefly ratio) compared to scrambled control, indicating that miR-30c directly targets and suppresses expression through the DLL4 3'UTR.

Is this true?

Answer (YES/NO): YES